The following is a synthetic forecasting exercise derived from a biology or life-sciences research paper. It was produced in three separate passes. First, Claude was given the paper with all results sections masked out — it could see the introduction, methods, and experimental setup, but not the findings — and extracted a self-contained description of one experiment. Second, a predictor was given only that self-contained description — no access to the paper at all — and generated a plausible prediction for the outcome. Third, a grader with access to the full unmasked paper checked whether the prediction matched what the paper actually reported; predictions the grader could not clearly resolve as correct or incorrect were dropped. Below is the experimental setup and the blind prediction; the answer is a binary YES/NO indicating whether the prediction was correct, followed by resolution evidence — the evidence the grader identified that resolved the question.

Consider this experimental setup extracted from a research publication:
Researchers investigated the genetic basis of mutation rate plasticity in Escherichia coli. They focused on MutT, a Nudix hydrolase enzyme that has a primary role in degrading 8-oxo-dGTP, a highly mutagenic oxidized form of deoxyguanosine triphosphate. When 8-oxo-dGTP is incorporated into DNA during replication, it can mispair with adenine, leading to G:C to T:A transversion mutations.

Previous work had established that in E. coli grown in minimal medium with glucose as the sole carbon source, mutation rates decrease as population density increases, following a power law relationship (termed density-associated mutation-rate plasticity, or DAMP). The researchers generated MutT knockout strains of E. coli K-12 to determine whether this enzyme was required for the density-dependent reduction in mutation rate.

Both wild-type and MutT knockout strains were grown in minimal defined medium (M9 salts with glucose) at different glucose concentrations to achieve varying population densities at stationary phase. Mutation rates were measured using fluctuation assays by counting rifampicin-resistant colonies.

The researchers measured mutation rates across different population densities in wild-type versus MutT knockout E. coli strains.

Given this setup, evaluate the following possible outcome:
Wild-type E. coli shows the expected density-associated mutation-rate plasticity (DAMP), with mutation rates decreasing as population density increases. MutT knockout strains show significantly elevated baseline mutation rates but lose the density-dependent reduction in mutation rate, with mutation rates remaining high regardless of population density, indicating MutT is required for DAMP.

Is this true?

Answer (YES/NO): YES